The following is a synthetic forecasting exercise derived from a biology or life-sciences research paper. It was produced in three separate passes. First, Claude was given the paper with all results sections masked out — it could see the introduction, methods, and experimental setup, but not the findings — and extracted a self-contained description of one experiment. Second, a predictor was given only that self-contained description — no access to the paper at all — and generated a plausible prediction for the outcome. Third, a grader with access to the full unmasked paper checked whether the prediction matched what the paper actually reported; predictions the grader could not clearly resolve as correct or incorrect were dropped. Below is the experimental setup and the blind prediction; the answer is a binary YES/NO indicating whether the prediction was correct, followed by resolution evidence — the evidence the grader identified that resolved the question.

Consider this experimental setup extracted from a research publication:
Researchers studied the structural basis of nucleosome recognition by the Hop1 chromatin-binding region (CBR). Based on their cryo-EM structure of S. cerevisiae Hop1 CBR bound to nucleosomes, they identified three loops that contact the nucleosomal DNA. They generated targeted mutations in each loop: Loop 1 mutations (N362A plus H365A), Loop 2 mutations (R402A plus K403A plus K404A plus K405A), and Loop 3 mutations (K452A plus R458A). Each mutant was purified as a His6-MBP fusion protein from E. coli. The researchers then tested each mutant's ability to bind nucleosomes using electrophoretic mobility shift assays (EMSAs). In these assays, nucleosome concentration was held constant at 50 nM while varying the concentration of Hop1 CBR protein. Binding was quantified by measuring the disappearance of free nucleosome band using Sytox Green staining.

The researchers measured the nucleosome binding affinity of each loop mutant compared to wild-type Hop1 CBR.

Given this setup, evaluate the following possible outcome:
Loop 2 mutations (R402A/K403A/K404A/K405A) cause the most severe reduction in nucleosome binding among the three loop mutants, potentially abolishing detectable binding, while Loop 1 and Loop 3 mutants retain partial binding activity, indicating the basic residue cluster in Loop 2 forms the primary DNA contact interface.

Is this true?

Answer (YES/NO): YES